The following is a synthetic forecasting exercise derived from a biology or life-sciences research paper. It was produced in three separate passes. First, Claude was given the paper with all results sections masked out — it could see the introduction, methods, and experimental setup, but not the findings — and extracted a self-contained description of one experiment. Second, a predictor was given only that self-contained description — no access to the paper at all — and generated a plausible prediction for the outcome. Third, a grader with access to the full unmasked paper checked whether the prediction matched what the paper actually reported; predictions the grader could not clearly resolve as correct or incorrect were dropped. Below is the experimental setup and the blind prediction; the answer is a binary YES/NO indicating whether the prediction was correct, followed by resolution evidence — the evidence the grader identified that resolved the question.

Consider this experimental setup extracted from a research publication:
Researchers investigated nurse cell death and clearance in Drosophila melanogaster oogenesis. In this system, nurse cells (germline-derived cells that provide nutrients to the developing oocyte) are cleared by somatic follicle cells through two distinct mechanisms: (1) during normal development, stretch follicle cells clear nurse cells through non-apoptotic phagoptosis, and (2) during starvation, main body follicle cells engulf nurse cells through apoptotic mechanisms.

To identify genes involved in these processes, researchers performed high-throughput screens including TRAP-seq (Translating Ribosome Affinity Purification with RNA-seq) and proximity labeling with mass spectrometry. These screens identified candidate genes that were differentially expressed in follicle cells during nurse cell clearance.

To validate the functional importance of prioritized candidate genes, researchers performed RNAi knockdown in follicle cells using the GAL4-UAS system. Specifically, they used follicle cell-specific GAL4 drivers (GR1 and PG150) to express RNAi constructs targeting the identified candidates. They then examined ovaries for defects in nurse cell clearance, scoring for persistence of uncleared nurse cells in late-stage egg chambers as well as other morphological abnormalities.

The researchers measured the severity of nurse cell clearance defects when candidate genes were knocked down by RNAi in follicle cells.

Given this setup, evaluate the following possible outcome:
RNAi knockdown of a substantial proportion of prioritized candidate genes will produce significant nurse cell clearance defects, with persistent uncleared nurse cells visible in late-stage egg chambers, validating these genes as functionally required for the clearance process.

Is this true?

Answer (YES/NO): NO